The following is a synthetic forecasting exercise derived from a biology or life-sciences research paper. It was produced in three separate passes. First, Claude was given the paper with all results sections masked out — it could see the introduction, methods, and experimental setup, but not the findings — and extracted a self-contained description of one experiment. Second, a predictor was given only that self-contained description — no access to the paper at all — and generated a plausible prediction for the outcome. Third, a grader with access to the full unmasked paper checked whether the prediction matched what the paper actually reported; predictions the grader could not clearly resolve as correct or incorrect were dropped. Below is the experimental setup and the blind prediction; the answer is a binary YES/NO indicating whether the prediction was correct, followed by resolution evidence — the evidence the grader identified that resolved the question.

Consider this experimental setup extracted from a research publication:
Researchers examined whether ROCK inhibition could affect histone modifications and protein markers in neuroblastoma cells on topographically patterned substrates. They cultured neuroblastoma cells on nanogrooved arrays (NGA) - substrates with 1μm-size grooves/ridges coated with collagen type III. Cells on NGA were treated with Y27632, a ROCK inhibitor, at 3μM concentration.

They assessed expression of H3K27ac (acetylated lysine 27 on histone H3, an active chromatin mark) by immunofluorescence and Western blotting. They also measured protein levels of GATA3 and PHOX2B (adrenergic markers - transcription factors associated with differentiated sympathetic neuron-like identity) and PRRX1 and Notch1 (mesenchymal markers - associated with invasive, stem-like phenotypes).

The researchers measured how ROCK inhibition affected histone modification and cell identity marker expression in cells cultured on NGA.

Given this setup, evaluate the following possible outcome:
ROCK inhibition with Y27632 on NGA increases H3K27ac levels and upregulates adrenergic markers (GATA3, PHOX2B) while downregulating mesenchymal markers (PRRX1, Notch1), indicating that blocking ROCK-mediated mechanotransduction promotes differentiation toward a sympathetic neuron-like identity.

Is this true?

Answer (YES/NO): YES